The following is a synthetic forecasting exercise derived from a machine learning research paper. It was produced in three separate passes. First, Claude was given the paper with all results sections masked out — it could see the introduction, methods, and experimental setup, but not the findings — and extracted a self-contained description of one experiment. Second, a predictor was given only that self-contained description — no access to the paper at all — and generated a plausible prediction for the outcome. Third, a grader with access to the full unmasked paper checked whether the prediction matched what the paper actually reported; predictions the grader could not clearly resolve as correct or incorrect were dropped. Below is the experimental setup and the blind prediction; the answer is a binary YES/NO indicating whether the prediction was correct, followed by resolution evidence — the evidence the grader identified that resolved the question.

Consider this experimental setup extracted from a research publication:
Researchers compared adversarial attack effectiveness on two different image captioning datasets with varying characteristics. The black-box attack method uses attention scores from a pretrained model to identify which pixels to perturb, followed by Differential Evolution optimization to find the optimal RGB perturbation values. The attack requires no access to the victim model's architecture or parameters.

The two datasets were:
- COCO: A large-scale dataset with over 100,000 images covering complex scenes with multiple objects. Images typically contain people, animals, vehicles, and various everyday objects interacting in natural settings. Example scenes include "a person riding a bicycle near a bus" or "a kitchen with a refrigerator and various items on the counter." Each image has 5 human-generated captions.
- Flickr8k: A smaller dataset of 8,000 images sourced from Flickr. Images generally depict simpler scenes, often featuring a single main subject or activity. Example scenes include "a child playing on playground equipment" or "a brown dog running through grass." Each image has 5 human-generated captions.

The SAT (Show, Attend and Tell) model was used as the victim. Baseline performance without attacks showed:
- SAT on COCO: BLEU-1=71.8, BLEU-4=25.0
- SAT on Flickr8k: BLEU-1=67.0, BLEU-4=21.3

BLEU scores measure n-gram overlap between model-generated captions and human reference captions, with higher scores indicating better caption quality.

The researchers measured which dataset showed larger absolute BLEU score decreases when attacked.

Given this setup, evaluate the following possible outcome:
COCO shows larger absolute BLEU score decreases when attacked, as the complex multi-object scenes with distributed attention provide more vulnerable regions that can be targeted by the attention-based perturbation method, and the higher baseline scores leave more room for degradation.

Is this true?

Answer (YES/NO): YES